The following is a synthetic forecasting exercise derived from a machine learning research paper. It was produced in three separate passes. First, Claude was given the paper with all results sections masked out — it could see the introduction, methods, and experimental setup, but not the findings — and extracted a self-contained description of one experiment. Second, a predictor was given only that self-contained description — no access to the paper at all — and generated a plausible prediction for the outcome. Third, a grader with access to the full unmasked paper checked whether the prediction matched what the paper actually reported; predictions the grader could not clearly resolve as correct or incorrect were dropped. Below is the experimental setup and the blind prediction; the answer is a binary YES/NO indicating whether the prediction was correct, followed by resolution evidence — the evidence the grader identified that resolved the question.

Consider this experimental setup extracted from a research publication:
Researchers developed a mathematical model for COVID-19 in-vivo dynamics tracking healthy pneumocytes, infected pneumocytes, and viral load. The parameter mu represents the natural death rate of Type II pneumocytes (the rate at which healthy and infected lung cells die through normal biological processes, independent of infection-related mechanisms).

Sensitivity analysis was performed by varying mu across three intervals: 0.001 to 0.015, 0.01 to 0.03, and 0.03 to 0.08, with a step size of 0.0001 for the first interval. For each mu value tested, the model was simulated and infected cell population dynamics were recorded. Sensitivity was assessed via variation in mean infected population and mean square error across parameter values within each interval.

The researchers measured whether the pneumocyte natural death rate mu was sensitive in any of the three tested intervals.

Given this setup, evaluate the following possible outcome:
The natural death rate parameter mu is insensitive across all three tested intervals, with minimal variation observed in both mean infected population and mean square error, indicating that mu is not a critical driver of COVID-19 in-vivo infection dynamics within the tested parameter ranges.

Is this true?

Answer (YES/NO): YES